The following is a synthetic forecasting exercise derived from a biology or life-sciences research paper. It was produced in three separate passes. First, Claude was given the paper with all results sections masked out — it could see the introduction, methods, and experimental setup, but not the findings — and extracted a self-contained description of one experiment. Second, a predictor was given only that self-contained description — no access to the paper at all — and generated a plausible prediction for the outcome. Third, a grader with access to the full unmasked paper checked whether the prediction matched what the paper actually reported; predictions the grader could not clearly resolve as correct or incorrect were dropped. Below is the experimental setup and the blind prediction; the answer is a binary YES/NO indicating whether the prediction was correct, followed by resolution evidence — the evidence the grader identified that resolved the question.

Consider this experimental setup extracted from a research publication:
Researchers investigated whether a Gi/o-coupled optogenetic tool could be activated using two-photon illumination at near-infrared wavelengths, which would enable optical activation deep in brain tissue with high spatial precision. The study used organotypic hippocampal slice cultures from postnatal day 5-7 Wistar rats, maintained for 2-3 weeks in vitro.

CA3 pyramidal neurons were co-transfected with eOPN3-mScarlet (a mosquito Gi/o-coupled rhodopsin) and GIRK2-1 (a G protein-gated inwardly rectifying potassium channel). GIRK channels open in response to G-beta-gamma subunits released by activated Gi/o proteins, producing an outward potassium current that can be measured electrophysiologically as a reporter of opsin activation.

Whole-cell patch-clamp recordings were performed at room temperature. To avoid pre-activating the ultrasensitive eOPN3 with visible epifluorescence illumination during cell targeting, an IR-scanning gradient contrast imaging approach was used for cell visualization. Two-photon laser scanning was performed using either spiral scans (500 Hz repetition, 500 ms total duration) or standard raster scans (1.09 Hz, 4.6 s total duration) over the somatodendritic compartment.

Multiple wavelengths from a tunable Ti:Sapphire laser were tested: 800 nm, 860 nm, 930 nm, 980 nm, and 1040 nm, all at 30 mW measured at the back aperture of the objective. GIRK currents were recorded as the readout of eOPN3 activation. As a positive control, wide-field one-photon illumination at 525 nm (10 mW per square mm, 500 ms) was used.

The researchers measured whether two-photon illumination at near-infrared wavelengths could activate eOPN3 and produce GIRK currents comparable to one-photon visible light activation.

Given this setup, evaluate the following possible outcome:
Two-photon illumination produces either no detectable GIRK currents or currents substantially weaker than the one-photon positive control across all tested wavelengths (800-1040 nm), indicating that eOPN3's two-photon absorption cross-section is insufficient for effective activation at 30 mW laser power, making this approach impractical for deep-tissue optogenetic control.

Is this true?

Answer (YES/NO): YES